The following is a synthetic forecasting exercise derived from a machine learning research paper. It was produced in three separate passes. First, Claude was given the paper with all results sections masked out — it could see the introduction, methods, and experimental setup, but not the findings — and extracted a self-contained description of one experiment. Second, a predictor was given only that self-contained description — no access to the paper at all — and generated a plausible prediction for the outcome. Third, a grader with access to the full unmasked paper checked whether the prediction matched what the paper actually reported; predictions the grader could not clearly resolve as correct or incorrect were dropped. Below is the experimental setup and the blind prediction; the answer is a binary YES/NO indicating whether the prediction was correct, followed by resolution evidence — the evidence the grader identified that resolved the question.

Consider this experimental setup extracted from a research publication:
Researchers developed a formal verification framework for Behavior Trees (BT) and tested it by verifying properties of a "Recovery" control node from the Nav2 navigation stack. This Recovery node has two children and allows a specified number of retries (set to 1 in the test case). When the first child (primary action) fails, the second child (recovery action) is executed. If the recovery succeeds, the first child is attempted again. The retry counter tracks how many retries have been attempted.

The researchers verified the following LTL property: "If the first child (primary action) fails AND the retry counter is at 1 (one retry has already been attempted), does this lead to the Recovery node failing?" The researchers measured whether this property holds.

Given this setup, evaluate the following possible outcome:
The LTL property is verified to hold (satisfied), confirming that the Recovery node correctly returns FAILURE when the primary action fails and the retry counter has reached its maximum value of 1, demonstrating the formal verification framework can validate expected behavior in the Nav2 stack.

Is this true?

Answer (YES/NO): YES